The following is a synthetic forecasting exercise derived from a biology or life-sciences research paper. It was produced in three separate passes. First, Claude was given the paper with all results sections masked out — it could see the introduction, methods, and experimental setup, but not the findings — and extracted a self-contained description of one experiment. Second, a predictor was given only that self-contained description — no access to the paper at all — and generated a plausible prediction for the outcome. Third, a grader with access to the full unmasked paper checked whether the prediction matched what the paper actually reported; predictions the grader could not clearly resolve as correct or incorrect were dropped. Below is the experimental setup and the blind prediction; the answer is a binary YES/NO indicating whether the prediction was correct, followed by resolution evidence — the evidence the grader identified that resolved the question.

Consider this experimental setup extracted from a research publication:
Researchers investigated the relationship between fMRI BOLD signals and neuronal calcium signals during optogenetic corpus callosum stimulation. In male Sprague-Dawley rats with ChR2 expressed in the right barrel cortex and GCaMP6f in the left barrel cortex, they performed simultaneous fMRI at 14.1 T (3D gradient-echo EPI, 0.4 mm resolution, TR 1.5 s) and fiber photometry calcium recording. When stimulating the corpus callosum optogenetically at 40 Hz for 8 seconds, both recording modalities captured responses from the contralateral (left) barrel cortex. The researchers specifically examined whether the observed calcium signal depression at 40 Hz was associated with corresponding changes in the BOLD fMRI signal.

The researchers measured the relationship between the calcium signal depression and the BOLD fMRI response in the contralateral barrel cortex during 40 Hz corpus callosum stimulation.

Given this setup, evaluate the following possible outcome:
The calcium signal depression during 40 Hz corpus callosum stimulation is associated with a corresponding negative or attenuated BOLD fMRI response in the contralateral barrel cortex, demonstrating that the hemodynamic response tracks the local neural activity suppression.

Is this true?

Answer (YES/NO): YES